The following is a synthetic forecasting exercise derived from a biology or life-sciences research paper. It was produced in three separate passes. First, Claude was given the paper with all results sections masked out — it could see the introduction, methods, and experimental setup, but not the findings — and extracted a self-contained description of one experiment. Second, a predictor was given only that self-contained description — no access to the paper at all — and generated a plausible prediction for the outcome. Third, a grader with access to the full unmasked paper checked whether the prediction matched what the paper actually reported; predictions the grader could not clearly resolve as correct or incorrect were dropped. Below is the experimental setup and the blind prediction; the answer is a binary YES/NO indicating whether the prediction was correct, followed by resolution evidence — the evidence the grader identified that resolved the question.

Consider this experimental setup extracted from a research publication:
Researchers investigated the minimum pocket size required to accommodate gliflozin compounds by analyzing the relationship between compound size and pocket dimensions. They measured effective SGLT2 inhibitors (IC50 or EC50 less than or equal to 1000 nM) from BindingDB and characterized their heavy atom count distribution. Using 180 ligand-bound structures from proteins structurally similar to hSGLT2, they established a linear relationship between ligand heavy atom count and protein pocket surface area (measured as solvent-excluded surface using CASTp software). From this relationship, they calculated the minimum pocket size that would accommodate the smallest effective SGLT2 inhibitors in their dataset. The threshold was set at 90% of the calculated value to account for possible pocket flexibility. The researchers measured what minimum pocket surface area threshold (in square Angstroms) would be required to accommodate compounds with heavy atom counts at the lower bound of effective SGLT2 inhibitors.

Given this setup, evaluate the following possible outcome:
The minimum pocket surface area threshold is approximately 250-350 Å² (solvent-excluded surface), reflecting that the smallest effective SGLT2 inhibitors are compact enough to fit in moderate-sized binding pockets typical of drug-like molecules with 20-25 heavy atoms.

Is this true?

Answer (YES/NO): NO